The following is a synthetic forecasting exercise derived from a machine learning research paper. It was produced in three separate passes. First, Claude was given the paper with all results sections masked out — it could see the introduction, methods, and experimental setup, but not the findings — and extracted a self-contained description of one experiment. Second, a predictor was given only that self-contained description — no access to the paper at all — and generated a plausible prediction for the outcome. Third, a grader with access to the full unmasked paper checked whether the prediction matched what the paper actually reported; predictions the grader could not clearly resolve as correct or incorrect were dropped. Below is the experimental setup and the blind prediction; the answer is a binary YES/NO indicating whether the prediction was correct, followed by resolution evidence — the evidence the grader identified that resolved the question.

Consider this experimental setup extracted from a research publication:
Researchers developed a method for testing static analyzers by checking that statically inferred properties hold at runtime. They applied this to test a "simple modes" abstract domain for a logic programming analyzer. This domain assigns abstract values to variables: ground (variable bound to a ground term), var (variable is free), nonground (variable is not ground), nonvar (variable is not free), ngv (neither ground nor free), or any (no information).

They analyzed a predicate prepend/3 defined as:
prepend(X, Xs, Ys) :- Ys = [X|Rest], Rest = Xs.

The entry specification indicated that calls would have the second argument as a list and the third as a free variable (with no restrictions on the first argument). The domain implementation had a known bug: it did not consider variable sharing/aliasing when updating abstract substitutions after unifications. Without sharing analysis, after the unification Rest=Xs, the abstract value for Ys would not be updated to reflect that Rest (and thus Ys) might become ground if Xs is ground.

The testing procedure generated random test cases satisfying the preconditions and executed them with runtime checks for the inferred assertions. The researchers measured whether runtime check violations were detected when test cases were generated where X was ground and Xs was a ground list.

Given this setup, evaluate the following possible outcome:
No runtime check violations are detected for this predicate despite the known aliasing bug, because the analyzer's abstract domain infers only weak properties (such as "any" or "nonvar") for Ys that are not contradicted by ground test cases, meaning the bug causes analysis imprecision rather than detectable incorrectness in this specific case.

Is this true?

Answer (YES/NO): NO